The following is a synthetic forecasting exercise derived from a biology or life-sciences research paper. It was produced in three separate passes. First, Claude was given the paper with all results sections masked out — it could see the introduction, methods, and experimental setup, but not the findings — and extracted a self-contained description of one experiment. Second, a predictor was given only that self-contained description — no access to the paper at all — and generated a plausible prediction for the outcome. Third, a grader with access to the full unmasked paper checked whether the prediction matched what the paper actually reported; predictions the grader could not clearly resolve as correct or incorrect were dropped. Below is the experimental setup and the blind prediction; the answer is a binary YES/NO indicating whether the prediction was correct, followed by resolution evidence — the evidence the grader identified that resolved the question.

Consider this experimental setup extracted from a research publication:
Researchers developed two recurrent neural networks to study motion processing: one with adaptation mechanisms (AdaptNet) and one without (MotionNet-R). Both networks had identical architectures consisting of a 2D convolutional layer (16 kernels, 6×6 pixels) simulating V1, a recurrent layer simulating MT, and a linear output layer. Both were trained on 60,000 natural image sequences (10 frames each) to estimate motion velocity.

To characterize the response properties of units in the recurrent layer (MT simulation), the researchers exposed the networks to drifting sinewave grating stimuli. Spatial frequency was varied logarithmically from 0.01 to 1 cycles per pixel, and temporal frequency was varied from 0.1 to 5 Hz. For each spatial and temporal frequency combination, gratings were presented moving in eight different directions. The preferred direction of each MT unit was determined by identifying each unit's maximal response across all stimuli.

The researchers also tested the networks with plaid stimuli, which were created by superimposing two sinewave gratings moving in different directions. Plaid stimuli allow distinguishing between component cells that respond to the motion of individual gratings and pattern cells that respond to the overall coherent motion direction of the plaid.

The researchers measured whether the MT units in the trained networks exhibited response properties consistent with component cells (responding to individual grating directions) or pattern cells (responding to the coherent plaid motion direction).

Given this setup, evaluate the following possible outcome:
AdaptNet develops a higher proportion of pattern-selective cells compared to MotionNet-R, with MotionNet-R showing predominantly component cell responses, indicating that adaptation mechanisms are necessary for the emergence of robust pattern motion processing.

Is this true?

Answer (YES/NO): NO